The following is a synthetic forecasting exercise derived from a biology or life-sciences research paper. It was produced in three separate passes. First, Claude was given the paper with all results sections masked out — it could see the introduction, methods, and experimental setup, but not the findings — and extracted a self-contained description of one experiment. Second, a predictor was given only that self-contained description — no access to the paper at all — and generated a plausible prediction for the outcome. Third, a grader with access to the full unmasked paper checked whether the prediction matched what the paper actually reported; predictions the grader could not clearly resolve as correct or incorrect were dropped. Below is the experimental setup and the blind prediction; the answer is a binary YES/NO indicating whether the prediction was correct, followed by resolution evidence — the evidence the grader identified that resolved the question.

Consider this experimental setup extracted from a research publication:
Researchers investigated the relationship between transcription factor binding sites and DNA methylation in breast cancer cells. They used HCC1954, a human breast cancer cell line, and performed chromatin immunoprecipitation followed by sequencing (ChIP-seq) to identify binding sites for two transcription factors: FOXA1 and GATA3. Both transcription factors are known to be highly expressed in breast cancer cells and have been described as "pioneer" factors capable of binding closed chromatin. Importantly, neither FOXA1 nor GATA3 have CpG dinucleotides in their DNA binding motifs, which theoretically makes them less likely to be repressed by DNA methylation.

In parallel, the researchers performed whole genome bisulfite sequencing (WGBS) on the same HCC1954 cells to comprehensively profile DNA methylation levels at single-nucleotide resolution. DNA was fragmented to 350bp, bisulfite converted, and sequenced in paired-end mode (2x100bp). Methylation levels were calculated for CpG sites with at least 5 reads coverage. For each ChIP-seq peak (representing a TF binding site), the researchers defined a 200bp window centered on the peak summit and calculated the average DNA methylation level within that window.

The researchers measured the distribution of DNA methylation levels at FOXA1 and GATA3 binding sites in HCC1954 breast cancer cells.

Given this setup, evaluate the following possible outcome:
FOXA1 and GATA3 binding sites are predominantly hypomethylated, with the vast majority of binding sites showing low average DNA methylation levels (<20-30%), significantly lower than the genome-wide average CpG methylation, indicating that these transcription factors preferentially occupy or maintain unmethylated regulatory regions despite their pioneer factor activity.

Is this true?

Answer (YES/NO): YES